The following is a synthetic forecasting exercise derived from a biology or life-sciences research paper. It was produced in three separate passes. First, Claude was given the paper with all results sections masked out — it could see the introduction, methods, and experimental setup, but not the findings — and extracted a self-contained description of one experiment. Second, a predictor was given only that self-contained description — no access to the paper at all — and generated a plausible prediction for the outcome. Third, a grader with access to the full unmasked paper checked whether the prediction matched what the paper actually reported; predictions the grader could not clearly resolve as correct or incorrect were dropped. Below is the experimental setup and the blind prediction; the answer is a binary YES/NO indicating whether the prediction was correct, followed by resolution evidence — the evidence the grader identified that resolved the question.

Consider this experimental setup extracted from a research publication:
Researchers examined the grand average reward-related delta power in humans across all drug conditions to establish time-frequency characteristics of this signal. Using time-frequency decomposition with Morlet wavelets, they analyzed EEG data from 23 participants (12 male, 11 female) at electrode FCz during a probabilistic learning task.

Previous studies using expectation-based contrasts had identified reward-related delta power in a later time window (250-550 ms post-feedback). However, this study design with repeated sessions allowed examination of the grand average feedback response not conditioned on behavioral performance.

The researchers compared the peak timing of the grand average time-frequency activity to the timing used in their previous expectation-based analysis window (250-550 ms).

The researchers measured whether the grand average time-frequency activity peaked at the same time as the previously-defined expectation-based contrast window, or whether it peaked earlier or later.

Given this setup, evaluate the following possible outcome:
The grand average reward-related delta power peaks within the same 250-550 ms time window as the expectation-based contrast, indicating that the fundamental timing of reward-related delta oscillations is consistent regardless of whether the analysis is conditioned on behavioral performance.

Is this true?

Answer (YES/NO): NO